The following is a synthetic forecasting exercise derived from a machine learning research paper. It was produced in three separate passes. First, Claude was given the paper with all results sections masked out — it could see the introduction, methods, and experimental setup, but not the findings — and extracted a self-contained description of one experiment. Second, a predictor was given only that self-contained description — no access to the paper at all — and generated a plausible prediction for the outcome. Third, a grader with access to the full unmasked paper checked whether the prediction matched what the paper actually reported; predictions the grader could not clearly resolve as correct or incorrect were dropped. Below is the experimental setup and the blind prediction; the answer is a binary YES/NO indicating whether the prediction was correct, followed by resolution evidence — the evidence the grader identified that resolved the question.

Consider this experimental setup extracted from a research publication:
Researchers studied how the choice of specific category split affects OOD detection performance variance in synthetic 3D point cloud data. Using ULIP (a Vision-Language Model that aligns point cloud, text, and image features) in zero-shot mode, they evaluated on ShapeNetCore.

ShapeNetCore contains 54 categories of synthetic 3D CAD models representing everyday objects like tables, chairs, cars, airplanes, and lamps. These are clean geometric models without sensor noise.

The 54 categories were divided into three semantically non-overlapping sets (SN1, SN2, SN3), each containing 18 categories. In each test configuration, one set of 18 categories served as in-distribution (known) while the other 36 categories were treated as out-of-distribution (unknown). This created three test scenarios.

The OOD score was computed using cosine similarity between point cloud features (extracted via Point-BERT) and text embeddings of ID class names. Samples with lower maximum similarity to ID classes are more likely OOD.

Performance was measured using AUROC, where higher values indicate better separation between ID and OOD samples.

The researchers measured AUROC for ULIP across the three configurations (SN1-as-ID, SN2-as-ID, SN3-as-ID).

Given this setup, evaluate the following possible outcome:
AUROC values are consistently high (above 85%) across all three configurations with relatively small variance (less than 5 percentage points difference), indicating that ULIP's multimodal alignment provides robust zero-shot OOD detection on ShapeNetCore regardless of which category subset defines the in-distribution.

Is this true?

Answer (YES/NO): NO